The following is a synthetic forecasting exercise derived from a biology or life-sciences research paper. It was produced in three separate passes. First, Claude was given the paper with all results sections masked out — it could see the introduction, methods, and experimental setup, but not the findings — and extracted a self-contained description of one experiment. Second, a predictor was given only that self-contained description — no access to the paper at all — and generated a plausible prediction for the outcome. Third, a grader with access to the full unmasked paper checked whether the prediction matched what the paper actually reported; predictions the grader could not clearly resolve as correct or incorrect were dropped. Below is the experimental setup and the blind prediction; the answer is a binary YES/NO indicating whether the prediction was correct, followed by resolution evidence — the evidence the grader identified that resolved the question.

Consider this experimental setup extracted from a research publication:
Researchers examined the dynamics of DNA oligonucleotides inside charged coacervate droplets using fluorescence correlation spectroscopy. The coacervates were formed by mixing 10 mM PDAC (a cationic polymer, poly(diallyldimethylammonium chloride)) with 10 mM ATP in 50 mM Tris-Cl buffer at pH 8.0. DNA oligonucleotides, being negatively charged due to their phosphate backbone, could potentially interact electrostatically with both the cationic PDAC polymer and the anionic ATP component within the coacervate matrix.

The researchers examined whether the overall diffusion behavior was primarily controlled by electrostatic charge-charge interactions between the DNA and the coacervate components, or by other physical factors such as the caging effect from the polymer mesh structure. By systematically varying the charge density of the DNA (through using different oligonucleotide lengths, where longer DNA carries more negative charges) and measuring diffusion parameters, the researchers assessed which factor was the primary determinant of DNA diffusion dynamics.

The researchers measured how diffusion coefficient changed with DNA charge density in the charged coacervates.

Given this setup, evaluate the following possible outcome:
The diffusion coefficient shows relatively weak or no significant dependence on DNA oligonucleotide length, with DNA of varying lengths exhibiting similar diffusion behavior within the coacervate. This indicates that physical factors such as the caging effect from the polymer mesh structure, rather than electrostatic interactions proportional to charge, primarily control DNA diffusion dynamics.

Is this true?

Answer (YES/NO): YES